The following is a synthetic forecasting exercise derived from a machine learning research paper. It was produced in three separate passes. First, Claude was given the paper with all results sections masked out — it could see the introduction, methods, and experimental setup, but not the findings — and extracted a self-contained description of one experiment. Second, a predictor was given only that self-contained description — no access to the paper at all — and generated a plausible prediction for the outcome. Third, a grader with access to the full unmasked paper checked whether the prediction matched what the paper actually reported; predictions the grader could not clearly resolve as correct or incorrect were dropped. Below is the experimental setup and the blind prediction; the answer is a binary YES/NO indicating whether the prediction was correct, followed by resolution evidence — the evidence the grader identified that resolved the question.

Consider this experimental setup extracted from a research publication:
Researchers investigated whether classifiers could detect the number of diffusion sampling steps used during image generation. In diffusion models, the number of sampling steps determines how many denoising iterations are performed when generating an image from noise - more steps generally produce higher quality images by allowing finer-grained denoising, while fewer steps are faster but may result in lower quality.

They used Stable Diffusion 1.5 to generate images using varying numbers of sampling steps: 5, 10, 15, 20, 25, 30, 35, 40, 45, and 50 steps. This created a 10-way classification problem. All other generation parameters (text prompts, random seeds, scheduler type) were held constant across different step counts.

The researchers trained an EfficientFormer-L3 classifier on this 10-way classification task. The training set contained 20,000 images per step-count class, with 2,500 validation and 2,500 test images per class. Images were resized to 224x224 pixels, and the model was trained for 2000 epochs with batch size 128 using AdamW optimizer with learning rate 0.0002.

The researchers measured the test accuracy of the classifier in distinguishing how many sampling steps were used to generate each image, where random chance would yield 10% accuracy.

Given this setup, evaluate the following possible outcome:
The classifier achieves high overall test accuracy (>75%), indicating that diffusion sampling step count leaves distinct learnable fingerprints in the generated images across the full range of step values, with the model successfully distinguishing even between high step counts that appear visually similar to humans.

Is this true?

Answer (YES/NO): NO